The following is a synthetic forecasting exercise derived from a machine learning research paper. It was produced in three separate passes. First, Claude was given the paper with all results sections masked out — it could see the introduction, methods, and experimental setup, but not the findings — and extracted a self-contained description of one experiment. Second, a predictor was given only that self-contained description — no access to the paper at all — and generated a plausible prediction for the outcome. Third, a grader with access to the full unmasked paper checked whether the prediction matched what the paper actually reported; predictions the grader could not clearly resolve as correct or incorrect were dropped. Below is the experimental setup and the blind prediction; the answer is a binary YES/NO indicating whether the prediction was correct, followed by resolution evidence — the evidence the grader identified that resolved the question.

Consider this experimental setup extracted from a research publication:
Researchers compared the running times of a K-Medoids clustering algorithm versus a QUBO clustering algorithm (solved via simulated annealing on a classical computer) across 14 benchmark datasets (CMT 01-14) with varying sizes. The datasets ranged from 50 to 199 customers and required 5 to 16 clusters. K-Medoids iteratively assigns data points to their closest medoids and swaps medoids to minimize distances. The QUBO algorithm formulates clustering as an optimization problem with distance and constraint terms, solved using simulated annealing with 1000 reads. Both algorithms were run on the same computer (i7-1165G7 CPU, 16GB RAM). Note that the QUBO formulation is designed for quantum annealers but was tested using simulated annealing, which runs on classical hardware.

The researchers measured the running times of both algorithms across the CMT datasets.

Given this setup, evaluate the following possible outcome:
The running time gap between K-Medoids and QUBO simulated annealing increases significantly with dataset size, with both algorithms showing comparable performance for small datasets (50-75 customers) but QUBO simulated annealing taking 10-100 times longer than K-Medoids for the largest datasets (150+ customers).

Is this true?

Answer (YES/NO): NO